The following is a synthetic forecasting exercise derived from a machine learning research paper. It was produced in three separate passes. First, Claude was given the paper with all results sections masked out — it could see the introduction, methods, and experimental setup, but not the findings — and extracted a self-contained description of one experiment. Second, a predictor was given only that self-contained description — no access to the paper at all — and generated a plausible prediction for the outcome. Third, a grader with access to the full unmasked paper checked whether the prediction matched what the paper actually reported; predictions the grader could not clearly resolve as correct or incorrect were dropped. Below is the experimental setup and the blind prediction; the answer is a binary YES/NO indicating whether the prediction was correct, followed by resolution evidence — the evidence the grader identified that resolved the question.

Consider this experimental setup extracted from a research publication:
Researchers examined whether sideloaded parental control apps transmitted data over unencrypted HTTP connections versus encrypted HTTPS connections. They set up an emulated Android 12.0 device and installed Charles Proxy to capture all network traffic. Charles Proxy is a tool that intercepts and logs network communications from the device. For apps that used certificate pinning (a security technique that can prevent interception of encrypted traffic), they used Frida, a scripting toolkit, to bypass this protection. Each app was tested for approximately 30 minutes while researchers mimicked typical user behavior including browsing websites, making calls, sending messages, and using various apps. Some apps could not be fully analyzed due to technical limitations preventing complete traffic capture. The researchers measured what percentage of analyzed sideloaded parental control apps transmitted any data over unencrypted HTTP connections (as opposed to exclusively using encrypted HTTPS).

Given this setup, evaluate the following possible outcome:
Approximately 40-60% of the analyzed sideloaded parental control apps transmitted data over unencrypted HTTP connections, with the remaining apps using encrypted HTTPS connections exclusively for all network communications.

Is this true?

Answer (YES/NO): NO